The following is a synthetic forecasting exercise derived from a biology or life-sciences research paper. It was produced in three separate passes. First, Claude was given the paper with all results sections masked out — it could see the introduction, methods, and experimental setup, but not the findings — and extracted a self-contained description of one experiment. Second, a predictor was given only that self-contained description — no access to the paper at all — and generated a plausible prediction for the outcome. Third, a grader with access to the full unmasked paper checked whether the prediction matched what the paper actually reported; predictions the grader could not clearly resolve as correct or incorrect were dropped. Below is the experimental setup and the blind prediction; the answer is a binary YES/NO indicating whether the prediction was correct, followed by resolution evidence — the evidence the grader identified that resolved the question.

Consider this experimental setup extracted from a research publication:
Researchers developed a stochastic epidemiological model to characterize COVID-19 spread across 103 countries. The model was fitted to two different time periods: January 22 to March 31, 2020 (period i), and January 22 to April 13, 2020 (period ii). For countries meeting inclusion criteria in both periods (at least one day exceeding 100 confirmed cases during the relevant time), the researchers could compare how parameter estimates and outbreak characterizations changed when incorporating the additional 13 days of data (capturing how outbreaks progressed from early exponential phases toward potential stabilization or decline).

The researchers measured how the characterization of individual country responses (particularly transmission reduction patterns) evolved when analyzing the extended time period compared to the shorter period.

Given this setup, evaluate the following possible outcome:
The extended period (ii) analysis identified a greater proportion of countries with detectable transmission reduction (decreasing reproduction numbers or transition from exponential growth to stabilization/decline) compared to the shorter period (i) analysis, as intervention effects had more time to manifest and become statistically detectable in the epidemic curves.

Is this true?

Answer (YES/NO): YES